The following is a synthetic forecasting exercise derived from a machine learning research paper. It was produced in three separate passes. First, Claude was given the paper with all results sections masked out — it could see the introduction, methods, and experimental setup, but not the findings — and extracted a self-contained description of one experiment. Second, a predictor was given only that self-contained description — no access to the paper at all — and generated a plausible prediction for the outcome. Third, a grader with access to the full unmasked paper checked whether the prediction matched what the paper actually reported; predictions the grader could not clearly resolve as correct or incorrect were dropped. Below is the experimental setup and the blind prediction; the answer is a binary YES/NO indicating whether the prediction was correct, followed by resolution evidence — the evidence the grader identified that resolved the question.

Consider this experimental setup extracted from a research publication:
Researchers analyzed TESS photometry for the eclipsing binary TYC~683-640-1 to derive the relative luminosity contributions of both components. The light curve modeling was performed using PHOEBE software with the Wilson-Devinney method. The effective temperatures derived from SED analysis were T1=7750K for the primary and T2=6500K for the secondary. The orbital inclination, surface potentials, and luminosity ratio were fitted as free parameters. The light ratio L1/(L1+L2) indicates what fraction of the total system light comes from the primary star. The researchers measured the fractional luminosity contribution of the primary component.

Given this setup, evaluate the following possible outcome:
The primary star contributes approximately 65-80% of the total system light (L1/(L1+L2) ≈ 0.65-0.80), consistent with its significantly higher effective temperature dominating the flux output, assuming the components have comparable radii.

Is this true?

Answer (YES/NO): NO